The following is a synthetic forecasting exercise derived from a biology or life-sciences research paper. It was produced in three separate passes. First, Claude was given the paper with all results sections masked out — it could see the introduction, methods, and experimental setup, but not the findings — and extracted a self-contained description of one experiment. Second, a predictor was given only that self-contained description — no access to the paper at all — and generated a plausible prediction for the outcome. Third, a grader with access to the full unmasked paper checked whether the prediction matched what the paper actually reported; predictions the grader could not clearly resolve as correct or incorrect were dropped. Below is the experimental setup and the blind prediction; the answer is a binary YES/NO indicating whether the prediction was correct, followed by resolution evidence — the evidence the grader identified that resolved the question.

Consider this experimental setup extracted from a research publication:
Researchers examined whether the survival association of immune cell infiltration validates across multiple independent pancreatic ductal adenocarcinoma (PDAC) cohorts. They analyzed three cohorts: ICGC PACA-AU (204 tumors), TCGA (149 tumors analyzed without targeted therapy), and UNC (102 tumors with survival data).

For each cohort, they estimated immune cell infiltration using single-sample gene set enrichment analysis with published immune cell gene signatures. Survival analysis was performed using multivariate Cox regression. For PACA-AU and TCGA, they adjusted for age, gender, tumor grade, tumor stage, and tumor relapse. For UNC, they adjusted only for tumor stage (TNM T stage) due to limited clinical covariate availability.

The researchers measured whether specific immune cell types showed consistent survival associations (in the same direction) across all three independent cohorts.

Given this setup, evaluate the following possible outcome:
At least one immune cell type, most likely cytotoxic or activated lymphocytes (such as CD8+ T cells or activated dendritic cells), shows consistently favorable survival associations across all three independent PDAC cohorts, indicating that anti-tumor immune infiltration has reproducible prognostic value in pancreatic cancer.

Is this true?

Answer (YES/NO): NO